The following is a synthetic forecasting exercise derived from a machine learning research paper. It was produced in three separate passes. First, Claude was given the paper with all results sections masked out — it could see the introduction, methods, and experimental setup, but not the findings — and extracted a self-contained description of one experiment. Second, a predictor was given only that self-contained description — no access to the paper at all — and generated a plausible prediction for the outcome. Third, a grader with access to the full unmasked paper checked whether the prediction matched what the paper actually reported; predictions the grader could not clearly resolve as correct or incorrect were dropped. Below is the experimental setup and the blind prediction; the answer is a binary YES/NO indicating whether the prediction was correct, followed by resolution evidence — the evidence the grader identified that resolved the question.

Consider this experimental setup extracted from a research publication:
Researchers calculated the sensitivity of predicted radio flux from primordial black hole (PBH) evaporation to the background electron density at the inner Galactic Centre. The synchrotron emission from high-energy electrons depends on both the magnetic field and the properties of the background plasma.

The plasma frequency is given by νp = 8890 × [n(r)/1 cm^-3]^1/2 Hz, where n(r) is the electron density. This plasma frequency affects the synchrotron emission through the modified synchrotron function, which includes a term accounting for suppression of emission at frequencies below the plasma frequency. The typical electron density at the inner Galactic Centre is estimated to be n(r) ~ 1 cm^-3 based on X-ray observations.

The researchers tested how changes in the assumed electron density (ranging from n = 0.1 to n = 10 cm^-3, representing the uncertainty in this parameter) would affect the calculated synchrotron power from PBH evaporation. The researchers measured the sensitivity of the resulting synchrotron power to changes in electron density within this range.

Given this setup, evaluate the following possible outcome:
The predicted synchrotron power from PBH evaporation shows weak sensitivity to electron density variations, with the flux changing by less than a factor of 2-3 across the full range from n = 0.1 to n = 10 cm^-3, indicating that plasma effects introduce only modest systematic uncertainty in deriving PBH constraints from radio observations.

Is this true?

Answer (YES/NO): YES